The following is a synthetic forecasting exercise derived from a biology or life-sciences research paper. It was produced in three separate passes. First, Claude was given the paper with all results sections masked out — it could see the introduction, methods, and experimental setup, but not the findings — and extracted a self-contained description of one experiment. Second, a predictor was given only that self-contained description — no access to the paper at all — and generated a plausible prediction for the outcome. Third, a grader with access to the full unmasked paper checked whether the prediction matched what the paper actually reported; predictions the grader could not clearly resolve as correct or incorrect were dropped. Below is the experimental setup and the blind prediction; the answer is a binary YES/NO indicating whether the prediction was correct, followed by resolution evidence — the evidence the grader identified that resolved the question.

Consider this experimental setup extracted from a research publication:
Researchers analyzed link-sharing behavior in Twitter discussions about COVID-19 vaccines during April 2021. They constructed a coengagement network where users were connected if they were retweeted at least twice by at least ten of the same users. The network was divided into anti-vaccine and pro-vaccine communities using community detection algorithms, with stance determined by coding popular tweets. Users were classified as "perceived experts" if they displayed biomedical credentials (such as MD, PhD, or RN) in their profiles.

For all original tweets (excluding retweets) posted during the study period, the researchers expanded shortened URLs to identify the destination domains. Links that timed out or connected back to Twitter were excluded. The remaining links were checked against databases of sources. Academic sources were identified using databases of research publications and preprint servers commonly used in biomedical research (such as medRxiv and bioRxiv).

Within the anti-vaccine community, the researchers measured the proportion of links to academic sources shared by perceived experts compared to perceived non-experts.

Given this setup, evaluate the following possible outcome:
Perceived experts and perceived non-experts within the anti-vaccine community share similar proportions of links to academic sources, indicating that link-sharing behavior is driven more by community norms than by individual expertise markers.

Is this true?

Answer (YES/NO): NO